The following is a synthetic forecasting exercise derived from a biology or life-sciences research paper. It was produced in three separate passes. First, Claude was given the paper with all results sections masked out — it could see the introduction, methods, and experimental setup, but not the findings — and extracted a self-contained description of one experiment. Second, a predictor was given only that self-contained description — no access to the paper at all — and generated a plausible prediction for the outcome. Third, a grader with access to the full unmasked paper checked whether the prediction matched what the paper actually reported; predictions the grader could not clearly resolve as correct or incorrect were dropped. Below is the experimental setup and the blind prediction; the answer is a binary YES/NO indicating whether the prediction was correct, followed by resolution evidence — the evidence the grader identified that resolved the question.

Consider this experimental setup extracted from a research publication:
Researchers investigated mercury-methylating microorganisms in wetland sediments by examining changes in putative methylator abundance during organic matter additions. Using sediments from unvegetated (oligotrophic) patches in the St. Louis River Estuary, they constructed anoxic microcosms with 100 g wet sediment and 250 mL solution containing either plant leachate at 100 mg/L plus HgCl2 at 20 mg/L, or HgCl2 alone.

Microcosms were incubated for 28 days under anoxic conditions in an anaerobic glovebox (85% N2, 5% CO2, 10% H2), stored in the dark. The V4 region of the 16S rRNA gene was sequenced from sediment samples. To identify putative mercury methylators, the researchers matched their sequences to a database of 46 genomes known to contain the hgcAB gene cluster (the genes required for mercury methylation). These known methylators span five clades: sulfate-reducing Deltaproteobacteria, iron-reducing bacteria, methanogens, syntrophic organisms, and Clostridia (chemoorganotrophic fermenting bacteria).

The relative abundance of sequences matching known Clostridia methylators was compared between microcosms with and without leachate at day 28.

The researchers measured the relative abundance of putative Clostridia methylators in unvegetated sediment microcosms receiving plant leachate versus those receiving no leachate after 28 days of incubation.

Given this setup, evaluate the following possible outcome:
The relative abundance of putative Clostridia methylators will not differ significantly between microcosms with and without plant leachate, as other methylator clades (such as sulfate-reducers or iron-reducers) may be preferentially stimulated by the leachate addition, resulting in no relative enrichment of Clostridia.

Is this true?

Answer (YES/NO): NO